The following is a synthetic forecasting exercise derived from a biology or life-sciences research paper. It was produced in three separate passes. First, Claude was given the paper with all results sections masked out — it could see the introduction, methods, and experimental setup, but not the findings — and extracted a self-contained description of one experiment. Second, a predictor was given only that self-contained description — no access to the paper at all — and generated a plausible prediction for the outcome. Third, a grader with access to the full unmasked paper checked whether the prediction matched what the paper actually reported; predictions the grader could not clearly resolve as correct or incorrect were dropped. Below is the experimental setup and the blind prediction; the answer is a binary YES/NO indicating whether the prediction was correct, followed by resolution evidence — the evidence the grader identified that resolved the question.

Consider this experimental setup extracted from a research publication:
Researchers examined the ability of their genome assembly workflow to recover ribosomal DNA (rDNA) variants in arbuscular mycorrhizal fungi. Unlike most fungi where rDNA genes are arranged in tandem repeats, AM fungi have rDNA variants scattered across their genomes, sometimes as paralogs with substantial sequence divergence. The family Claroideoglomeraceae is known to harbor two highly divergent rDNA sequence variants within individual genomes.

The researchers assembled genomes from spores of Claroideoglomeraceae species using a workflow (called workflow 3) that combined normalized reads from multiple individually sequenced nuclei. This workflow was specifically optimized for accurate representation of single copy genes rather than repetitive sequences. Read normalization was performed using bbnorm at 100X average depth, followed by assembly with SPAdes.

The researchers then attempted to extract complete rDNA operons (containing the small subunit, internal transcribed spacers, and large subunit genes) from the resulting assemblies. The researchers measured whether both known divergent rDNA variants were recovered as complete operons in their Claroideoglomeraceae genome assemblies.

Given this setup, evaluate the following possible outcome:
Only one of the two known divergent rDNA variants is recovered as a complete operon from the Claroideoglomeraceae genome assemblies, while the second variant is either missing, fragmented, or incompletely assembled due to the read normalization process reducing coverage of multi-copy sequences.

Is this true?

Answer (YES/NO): YES